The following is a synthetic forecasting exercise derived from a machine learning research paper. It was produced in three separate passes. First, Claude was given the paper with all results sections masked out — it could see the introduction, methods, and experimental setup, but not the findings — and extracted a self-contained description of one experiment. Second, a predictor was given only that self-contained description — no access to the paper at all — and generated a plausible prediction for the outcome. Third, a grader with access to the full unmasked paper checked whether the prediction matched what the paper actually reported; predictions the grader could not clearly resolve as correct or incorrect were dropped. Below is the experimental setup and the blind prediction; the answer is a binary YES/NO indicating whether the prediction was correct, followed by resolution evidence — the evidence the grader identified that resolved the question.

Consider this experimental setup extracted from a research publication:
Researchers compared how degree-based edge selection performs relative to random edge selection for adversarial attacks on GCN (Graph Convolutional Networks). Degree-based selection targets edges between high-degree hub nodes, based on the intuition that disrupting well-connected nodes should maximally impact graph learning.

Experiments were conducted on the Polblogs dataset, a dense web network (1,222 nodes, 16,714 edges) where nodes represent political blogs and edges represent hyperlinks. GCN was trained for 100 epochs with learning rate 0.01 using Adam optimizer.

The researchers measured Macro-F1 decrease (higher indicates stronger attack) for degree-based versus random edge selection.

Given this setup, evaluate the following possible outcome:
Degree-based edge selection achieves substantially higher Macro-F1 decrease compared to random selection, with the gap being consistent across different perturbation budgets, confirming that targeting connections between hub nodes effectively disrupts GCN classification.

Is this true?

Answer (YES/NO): NO